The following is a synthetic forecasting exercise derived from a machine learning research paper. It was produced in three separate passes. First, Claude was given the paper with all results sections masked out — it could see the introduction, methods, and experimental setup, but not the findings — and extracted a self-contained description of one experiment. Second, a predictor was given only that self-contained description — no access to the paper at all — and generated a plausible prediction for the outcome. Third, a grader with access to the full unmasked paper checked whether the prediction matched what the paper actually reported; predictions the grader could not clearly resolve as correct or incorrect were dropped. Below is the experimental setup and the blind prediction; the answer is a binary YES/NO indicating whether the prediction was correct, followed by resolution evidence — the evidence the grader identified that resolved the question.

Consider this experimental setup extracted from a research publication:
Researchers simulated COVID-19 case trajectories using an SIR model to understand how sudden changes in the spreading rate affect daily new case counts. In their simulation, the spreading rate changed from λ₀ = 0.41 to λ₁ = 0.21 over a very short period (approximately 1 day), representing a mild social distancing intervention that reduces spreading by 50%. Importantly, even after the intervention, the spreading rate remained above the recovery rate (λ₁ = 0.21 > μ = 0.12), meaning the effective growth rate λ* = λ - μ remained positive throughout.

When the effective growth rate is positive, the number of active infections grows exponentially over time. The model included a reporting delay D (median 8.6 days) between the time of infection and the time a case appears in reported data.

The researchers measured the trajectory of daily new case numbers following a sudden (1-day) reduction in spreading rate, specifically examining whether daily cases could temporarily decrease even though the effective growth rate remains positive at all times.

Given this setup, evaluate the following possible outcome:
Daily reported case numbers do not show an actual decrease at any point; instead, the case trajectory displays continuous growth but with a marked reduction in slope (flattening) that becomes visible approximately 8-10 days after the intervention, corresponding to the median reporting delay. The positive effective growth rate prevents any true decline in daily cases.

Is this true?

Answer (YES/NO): NO